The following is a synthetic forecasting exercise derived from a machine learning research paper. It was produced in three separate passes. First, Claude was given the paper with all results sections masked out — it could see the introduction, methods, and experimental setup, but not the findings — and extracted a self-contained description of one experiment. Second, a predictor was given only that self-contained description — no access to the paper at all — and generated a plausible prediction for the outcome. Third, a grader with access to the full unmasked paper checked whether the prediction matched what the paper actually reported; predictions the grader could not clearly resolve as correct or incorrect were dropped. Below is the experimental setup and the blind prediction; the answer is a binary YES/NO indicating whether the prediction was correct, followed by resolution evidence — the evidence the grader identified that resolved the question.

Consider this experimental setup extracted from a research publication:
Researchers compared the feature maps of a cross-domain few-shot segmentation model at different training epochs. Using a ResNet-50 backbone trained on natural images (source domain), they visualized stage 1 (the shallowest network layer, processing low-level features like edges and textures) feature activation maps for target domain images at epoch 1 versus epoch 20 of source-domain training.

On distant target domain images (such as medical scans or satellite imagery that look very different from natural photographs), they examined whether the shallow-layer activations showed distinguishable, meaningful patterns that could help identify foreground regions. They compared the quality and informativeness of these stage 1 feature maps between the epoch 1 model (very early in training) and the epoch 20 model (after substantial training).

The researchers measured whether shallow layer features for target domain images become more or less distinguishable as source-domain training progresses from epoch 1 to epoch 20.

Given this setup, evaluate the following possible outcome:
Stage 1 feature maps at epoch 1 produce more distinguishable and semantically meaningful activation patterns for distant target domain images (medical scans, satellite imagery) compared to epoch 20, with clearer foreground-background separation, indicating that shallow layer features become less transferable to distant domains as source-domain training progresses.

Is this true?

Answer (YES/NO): YES